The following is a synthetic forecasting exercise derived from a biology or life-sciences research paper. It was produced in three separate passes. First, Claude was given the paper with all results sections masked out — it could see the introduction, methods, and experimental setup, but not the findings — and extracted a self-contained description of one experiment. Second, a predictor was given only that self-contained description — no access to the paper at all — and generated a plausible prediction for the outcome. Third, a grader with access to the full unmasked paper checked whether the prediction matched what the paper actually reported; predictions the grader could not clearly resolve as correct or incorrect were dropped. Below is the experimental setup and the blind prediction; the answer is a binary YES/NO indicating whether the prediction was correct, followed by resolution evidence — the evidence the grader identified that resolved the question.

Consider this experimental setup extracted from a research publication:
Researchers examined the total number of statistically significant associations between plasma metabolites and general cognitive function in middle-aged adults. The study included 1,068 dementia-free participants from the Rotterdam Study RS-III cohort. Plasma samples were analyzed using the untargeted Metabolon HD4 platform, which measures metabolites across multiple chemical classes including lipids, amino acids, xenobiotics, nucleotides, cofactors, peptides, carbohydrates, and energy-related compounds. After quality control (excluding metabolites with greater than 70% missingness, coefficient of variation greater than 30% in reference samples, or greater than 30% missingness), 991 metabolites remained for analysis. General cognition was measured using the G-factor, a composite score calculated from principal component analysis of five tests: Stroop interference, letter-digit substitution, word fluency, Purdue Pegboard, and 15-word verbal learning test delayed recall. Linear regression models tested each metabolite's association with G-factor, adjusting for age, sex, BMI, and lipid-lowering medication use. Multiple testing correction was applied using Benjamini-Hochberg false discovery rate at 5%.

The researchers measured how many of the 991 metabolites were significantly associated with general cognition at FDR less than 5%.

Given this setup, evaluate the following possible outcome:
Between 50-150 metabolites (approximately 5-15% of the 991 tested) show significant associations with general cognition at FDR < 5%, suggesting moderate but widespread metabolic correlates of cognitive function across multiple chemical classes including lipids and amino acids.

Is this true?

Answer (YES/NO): NO